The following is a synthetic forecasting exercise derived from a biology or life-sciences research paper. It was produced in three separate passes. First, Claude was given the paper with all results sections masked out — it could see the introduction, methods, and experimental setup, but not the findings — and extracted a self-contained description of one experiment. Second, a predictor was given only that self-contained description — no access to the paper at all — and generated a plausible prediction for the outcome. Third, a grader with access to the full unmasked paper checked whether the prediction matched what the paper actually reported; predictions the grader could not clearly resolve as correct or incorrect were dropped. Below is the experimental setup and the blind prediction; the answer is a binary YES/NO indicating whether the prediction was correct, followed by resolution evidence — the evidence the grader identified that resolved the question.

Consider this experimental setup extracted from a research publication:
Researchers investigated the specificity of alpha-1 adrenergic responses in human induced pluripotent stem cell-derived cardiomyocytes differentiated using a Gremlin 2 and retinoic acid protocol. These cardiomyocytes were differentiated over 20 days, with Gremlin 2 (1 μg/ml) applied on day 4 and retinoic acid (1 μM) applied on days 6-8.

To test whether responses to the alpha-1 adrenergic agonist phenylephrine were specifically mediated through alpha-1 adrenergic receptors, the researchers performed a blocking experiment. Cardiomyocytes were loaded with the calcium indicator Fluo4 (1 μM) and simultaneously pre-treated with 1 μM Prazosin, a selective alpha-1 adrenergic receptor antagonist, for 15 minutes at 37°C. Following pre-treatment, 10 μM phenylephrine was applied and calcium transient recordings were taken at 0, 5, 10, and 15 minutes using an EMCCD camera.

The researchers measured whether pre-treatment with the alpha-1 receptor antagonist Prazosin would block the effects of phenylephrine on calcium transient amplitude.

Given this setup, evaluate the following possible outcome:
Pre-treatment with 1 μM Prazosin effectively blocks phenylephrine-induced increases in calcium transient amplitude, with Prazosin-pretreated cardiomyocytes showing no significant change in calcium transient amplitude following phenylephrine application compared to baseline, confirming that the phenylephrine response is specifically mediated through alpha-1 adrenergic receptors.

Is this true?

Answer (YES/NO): YES